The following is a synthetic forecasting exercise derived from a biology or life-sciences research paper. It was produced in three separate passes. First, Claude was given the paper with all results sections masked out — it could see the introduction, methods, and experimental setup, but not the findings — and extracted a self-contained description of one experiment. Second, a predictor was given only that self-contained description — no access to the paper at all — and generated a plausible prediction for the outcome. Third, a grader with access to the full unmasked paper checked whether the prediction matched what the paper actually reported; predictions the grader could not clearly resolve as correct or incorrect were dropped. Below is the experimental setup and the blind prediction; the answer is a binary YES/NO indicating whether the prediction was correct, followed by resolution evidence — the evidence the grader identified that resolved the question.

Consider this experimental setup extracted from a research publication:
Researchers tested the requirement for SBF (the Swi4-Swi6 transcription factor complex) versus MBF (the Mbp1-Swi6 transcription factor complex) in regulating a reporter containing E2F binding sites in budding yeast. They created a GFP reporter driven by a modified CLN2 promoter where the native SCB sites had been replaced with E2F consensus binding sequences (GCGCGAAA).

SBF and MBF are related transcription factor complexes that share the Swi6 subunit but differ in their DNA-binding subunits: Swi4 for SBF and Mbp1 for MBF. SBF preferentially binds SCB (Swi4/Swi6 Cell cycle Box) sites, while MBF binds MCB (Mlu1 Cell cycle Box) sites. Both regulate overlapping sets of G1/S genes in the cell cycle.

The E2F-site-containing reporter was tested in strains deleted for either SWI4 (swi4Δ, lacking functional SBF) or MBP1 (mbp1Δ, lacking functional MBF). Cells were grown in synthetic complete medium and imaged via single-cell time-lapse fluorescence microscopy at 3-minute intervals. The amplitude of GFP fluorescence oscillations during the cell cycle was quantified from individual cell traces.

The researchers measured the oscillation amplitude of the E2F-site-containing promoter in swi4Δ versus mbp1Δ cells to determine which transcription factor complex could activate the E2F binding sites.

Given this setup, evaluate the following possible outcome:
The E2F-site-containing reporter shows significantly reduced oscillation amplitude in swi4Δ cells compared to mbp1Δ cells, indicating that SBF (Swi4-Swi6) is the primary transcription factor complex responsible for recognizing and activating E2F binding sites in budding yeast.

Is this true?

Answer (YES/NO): YES